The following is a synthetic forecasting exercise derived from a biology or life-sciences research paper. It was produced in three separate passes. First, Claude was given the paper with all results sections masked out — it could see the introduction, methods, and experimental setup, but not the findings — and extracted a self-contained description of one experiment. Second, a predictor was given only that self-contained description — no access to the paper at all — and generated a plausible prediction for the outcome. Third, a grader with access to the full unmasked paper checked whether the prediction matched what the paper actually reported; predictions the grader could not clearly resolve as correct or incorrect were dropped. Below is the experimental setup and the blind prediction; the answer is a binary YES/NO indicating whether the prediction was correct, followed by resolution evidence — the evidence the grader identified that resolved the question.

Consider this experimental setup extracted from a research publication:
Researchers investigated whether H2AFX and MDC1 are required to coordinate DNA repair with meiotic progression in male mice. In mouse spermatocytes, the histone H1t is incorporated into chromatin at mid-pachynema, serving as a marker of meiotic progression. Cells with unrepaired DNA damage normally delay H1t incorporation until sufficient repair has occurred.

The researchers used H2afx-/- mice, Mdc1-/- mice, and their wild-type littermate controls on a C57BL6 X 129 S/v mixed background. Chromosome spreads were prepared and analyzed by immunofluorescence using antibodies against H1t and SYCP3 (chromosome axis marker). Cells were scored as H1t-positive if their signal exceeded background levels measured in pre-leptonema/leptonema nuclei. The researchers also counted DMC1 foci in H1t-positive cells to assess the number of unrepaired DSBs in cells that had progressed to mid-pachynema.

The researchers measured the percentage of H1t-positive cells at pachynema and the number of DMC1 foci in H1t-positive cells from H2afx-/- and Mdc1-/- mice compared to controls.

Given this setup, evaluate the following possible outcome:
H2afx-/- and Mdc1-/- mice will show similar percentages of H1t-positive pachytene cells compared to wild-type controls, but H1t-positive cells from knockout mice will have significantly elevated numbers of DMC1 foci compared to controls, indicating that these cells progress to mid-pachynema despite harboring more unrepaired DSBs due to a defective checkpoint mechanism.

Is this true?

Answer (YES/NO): NO